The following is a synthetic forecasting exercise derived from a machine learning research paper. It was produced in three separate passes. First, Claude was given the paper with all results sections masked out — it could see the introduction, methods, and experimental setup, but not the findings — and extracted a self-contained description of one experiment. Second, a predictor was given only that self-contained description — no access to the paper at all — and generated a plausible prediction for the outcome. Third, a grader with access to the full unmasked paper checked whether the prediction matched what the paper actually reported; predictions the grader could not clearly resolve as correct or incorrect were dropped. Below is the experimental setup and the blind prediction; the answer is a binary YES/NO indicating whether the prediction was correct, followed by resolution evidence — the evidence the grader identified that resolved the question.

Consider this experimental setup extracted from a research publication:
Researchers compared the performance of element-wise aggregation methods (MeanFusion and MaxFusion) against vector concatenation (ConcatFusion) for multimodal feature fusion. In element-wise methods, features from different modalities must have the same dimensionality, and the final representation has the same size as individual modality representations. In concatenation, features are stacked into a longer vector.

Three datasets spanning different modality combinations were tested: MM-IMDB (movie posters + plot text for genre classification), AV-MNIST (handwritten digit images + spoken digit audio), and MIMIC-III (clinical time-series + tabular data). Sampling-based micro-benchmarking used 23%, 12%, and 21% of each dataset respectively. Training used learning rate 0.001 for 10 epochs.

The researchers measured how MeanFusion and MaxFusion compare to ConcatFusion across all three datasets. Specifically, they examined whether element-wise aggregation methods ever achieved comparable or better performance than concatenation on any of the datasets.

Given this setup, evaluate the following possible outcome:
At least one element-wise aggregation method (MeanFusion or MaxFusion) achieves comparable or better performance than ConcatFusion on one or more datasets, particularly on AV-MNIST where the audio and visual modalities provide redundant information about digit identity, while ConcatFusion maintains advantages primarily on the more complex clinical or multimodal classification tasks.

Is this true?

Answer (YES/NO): NO